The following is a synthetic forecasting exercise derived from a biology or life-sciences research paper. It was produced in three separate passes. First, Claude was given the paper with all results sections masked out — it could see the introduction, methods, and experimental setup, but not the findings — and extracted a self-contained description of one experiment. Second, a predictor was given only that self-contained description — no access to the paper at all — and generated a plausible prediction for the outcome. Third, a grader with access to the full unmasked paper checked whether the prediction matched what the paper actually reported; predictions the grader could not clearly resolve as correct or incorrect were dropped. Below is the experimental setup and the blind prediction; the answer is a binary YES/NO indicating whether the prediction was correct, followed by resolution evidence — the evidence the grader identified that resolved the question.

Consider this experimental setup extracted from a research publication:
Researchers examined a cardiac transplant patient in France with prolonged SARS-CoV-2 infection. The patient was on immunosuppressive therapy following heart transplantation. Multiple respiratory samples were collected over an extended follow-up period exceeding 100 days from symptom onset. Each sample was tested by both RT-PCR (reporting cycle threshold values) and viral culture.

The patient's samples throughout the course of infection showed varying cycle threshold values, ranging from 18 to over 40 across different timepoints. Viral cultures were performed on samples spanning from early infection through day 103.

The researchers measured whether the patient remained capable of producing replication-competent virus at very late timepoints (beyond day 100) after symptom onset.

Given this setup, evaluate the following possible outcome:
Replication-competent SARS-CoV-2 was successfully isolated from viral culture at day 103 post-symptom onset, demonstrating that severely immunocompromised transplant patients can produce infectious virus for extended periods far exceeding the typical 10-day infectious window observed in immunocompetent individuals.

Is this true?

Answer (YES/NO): YES